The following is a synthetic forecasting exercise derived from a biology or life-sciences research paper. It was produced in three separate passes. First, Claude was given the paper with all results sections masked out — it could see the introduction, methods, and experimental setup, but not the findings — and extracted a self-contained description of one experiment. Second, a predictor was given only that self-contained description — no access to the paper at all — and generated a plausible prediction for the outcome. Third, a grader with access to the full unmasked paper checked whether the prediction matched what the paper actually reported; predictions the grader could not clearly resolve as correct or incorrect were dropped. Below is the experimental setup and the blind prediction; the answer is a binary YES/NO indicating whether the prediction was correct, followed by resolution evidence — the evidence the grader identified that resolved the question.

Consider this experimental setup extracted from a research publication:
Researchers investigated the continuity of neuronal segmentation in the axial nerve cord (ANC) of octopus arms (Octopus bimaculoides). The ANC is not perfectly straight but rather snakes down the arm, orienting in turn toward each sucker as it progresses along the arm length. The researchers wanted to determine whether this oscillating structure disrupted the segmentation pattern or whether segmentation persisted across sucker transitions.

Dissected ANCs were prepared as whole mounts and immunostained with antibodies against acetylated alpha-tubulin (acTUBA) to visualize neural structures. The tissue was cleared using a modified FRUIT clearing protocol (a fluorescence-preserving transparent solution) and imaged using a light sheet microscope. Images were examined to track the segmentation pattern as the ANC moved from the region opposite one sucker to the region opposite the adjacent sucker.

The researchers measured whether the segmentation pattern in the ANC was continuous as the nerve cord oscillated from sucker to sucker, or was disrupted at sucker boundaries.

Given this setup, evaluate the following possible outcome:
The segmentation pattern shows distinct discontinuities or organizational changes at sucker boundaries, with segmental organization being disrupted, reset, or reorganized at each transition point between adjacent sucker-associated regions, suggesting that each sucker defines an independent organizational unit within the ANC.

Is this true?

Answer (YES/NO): NO